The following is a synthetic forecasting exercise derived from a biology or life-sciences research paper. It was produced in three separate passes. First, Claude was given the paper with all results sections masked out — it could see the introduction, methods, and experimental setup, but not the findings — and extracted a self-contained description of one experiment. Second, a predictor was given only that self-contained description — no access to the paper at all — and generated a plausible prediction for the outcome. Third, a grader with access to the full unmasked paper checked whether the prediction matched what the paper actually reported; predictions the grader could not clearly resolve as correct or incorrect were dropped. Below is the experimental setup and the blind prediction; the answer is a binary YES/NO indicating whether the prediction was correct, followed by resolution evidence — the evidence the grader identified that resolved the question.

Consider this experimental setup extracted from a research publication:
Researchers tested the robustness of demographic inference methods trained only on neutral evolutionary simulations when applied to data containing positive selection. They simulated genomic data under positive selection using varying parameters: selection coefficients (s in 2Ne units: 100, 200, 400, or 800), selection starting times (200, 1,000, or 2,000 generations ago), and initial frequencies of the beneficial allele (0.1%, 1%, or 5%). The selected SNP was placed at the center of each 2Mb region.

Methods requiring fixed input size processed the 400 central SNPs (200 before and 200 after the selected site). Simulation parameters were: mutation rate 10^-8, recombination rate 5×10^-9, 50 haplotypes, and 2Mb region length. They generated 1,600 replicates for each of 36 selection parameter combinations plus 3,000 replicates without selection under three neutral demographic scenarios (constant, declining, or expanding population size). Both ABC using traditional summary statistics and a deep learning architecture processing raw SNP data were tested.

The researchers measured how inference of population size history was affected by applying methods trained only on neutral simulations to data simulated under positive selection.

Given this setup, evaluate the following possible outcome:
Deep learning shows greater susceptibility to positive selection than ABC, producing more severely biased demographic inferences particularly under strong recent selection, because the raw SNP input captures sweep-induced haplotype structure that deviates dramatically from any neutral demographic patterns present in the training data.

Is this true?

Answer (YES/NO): NO